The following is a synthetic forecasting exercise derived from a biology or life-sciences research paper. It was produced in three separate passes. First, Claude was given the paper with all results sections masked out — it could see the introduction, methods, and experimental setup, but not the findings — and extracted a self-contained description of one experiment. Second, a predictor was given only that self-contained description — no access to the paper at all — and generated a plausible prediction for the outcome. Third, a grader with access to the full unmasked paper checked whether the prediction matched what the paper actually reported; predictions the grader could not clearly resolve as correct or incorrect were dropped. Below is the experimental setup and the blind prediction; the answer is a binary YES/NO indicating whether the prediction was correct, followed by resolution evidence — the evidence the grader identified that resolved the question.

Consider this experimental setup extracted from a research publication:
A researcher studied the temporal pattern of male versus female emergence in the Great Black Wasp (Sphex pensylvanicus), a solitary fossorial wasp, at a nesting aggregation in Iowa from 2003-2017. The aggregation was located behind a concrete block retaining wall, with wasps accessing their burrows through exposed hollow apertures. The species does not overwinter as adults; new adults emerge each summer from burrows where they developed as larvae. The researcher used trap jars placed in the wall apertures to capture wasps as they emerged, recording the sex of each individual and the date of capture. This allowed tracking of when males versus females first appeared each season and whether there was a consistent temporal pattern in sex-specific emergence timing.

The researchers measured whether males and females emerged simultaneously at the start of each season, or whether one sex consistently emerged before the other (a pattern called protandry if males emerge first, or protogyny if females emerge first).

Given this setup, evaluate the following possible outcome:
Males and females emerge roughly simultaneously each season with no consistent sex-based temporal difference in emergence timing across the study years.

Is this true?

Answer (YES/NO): NO